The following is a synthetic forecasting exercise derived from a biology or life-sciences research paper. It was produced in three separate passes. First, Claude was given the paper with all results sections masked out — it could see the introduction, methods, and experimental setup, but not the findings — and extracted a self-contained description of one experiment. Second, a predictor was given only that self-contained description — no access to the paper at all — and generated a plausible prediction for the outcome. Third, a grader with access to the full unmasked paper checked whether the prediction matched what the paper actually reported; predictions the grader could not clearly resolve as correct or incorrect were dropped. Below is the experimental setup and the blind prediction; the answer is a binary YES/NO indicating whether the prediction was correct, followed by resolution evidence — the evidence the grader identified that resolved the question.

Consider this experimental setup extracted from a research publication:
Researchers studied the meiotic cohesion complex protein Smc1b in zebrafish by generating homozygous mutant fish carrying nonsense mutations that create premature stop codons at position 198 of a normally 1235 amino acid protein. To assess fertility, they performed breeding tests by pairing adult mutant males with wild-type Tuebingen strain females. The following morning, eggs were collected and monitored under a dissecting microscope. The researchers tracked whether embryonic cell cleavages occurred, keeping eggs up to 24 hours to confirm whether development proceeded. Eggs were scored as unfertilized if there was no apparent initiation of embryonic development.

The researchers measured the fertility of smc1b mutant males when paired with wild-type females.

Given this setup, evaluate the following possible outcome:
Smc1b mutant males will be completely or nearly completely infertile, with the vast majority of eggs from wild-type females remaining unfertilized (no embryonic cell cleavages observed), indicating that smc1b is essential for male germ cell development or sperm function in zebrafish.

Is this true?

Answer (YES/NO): YES